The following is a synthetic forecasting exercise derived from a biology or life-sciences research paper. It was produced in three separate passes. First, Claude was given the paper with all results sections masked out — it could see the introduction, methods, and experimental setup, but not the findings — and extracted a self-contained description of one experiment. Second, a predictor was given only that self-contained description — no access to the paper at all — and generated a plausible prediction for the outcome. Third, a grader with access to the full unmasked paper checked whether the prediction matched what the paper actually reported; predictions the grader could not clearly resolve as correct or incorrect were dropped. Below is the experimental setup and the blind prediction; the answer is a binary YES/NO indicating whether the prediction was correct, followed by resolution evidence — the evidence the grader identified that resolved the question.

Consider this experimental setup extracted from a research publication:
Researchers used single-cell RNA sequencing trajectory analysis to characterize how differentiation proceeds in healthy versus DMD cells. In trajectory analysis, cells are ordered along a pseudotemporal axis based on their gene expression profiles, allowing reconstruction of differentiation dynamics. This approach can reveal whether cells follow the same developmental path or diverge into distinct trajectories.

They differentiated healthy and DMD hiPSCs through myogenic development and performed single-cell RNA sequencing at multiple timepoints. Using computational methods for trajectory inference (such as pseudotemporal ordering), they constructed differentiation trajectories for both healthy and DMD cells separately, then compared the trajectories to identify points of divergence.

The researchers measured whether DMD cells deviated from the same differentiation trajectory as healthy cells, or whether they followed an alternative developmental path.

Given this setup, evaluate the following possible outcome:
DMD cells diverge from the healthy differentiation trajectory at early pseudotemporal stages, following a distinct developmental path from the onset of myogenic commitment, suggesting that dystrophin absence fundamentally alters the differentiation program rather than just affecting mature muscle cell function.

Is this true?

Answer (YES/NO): NO